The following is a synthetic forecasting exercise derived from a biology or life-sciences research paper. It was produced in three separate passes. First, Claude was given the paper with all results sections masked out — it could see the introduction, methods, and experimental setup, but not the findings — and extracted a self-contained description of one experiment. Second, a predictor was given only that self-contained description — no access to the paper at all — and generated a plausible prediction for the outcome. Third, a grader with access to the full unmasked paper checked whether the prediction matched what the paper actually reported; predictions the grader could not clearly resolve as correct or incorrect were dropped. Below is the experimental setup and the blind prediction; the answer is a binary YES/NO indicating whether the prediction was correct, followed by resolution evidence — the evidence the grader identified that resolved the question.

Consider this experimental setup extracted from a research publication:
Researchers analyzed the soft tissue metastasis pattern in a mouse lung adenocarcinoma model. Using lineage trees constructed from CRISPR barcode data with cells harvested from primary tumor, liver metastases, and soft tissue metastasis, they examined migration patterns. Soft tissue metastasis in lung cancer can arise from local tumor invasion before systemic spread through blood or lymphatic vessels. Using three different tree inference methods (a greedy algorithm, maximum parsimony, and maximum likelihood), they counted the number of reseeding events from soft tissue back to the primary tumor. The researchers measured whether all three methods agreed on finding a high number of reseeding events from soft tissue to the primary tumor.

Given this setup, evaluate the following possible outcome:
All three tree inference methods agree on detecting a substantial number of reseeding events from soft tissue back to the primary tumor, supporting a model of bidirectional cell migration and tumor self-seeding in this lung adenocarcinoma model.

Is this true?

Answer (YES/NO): YES